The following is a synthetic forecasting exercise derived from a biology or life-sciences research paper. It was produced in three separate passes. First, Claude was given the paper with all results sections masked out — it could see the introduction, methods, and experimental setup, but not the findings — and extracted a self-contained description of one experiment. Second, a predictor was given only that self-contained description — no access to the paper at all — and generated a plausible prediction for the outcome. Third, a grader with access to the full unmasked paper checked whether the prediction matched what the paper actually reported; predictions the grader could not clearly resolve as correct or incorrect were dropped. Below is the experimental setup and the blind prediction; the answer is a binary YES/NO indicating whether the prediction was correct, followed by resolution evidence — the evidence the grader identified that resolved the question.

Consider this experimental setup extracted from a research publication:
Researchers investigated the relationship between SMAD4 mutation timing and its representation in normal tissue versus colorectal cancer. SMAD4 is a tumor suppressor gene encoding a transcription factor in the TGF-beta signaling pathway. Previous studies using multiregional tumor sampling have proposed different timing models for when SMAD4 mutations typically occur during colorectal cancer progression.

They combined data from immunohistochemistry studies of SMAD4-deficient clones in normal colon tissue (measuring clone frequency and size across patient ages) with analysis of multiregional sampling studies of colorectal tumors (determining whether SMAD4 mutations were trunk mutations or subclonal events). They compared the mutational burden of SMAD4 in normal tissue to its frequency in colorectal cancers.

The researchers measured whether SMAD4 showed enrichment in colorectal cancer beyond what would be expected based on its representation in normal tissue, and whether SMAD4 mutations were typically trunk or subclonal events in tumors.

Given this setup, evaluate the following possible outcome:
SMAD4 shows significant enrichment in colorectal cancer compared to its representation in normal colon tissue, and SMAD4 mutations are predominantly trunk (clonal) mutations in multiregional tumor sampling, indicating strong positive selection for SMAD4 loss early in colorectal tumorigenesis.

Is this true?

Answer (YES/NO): NO